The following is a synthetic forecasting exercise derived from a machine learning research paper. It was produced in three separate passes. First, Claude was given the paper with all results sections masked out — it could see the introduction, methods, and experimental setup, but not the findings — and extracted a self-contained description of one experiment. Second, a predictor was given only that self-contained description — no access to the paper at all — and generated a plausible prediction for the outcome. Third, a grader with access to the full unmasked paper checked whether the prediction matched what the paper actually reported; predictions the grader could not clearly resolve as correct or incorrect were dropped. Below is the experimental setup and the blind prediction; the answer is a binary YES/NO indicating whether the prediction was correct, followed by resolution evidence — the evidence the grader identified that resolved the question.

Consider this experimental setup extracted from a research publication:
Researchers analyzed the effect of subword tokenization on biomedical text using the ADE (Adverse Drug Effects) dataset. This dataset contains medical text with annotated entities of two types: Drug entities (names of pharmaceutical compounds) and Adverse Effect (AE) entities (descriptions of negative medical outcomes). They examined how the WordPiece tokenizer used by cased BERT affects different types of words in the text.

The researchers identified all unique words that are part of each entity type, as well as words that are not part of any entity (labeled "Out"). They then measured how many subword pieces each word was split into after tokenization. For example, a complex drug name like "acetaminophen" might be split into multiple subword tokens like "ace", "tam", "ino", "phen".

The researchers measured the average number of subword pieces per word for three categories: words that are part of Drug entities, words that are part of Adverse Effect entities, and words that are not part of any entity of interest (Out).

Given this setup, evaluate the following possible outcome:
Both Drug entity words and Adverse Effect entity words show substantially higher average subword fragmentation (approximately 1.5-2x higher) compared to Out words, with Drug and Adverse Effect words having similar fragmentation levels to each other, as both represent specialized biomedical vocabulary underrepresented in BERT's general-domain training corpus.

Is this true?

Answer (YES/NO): NO